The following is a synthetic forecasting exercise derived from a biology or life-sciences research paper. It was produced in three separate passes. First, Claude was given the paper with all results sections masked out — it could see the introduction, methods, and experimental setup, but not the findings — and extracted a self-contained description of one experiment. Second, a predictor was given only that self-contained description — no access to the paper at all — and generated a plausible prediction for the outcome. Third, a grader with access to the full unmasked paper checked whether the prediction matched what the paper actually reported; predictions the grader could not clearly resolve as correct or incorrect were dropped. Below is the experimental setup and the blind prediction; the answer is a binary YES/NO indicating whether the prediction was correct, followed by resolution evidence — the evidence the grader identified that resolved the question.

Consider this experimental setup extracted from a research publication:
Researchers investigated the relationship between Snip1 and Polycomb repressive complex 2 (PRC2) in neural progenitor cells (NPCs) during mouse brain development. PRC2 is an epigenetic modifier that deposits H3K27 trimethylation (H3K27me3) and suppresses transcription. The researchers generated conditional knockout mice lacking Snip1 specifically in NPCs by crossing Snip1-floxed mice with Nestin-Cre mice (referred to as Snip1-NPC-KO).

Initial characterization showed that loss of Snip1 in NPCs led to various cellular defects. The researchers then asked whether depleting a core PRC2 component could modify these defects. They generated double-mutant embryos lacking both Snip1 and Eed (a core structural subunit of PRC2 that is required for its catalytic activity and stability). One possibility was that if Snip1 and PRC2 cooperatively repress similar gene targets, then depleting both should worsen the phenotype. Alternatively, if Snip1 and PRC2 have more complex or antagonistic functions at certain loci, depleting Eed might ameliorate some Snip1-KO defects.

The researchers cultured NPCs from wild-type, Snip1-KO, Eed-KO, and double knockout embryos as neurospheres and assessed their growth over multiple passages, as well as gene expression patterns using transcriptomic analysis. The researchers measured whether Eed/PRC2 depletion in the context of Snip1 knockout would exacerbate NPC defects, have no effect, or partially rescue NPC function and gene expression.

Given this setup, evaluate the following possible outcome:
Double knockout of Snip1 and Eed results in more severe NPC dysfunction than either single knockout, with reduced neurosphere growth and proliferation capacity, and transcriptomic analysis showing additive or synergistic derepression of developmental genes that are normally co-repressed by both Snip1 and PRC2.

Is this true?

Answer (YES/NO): NO